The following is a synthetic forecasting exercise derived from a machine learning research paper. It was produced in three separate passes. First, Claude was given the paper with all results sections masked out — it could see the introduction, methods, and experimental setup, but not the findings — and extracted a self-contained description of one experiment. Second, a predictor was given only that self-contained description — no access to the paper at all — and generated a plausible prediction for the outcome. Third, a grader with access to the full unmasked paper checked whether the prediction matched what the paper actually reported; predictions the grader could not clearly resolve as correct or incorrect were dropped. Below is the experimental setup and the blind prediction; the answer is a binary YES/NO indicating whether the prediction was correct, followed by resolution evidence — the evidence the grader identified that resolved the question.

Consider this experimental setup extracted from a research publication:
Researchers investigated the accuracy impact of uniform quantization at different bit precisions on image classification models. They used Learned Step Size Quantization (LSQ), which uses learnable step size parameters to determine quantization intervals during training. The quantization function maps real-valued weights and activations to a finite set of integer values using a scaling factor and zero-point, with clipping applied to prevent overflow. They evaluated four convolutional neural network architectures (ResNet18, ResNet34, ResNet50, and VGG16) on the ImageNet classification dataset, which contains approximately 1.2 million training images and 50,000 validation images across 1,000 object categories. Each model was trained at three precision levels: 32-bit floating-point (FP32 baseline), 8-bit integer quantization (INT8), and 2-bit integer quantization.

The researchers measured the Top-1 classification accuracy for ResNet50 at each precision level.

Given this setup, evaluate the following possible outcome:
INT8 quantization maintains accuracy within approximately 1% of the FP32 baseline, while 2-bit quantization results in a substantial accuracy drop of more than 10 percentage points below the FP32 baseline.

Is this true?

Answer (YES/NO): NO